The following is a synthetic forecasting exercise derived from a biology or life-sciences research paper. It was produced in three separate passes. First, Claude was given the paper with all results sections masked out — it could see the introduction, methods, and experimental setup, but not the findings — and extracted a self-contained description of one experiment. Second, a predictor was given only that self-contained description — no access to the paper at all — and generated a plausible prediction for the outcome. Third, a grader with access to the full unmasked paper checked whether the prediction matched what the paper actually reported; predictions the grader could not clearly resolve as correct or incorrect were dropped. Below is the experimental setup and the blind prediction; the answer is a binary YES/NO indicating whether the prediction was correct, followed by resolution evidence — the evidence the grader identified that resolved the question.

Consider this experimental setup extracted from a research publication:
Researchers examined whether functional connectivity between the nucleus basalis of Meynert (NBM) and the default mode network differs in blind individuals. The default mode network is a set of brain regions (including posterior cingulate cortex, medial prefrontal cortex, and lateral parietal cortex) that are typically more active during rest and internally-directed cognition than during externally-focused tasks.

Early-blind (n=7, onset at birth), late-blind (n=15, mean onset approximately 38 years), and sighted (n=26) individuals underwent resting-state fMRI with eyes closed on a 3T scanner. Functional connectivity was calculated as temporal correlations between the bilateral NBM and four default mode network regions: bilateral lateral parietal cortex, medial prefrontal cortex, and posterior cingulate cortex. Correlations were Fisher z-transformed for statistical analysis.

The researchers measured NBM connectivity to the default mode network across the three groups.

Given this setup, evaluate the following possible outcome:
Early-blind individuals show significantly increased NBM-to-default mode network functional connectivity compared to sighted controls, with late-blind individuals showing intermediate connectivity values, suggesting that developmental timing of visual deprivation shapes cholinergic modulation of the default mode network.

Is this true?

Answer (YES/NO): NO